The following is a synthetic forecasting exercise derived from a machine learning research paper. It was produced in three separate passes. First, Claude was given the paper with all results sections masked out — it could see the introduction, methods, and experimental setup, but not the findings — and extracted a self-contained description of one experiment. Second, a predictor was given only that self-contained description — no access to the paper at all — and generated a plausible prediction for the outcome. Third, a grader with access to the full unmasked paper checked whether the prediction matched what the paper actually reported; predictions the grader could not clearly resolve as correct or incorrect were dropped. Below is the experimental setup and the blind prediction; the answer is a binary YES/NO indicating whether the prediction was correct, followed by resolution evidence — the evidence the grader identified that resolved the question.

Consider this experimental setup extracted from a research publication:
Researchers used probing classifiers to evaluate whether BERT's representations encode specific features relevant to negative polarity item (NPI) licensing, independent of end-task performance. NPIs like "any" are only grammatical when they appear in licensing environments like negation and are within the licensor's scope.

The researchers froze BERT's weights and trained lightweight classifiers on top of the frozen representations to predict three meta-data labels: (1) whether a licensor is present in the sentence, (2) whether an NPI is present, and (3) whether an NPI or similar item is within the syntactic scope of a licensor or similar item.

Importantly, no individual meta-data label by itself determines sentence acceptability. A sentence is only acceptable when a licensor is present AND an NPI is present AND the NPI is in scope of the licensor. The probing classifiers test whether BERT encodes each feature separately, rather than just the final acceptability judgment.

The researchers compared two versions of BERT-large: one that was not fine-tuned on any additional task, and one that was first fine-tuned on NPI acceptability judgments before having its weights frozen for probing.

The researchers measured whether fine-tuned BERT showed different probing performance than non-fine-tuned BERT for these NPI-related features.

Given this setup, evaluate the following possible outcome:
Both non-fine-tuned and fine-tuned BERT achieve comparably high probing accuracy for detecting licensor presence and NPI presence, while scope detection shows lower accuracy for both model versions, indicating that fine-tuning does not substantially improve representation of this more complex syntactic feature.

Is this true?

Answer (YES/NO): NO